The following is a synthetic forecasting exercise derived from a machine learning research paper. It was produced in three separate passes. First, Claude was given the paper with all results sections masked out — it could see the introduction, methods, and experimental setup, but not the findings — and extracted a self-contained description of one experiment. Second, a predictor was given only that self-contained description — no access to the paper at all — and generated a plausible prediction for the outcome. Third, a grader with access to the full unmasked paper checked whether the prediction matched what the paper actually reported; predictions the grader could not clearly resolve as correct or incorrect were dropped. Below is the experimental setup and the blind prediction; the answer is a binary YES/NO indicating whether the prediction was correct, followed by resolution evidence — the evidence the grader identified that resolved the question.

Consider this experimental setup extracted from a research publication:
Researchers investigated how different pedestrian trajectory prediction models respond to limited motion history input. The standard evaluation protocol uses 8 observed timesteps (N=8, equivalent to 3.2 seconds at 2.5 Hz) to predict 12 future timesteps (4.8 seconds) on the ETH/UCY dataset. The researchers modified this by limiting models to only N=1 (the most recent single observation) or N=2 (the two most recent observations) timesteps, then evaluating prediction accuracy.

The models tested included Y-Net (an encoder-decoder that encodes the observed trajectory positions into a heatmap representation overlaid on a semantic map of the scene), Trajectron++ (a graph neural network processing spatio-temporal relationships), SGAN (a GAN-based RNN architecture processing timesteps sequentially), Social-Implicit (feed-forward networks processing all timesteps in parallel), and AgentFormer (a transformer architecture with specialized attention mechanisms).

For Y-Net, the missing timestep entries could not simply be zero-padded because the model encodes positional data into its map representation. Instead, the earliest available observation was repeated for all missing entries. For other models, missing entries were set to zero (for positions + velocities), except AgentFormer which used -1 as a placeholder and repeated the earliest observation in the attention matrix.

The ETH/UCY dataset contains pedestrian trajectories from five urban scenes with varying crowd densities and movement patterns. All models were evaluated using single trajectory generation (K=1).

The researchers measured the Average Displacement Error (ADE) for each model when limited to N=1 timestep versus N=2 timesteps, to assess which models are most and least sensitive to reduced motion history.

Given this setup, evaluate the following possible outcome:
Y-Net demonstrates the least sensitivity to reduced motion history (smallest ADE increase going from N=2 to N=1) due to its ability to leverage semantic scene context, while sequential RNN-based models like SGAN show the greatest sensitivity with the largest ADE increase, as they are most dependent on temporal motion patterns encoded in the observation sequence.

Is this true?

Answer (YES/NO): NO